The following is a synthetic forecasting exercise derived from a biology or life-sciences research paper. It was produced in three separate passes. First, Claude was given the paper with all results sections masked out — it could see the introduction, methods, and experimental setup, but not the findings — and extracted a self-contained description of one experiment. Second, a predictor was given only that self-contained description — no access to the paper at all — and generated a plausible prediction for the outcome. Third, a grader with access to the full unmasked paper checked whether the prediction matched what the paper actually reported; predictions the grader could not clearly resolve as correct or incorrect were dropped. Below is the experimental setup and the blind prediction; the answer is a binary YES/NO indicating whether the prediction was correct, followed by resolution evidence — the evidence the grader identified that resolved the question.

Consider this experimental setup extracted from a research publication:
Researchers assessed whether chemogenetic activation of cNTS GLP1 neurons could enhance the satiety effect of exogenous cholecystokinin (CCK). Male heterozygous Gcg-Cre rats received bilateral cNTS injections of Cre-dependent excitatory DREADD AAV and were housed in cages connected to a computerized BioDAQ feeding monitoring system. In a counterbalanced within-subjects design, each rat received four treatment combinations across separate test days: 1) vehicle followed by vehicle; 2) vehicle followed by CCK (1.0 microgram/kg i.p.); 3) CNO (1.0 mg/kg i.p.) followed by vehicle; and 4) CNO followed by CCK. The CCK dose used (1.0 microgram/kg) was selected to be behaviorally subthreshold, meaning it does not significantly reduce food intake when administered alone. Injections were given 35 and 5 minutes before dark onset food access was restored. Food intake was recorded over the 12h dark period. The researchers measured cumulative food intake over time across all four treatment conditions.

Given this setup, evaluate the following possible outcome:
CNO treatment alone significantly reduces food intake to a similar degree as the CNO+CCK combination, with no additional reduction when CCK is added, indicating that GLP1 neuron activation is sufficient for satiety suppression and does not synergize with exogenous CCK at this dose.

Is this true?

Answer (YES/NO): NO